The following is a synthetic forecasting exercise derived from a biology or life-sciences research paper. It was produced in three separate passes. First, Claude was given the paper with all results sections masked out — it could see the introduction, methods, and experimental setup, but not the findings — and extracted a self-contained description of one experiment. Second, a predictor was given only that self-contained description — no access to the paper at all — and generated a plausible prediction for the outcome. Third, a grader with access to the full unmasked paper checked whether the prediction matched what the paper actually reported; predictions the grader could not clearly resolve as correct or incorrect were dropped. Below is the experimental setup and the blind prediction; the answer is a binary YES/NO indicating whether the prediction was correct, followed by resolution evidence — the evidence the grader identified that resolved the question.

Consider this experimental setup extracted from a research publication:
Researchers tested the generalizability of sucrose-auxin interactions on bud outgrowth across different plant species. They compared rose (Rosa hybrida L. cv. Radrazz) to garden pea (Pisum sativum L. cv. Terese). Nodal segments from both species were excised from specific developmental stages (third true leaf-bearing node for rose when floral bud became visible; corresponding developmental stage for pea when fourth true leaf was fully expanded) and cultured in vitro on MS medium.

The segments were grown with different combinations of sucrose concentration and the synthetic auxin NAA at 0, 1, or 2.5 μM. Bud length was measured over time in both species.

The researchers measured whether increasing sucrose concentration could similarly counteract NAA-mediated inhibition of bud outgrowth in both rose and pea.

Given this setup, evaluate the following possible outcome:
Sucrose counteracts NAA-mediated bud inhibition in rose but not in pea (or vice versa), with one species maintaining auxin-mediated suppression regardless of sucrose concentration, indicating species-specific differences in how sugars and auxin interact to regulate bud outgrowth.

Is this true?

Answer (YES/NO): NO